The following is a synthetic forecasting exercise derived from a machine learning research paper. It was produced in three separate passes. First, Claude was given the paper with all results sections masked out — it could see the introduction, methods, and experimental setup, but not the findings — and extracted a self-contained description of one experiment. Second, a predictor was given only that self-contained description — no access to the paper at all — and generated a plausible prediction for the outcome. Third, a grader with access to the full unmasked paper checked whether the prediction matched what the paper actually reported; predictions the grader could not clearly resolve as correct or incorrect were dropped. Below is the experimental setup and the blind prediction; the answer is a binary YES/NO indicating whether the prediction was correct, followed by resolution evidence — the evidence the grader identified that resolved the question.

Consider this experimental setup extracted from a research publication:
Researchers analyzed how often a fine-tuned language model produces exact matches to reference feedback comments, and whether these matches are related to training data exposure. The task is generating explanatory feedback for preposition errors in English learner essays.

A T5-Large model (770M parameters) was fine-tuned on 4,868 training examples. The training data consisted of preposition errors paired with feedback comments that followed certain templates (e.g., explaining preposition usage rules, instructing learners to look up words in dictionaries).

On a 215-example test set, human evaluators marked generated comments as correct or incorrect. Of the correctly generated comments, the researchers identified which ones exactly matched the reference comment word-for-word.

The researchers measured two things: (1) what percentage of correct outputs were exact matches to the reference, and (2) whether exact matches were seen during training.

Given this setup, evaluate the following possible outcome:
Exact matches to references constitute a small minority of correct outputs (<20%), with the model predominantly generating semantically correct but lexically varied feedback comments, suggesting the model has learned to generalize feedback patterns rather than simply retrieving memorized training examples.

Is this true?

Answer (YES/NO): NO